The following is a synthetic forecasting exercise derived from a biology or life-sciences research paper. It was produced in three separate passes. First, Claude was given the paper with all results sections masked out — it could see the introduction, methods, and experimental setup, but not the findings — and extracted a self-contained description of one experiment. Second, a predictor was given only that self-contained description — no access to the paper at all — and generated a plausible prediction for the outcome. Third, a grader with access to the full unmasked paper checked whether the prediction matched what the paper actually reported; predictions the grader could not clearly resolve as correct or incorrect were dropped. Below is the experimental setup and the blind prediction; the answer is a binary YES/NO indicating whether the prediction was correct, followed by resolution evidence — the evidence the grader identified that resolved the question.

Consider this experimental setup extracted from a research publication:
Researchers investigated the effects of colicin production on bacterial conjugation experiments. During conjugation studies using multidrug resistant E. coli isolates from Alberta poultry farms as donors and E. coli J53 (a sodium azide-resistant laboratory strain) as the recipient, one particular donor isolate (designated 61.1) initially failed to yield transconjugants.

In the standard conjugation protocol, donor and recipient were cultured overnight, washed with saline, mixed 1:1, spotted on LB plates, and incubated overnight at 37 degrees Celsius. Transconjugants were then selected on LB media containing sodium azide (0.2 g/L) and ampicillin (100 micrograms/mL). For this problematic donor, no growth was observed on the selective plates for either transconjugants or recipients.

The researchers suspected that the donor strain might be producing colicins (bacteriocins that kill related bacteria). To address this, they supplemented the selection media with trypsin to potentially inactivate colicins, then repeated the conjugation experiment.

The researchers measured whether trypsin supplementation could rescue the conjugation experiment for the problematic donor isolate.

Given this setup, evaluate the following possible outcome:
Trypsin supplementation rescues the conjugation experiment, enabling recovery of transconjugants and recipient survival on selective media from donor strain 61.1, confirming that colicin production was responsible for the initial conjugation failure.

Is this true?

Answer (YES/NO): YES